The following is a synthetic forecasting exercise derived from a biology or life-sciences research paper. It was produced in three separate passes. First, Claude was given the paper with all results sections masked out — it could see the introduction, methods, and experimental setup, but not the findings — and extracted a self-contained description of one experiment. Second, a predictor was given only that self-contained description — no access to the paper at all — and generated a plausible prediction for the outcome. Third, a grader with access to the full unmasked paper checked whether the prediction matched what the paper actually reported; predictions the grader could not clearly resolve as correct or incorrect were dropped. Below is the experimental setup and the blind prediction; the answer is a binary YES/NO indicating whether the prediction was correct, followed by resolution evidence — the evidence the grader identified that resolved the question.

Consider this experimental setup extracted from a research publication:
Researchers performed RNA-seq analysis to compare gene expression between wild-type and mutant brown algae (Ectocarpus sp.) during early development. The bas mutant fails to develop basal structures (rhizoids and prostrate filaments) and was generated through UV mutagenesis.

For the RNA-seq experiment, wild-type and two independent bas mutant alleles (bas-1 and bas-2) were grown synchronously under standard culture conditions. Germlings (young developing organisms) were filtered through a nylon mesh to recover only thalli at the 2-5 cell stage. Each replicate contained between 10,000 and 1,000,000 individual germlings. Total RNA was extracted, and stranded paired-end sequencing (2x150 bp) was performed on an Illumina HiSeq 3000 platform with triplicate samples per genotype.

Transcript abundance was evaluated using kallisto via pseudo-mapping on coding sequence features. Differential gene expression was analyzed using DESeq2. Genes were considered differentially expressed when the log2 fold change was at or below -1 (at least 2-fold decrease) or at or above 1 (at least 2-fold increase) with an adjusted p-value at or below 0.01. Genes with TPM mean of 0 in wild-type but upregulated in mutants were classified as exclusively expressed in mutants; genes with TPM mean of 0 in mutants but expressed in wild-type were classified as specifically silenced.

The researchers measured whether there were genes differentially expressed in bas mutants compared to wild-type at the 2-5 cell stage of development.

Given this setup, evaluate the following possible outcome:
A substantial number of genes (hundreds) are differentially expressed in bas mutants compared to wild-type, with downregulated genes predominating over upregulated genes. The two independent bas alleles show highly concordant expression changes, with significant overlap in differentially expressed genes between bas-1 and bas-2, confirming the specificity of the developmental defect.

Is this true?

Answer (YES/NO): NO